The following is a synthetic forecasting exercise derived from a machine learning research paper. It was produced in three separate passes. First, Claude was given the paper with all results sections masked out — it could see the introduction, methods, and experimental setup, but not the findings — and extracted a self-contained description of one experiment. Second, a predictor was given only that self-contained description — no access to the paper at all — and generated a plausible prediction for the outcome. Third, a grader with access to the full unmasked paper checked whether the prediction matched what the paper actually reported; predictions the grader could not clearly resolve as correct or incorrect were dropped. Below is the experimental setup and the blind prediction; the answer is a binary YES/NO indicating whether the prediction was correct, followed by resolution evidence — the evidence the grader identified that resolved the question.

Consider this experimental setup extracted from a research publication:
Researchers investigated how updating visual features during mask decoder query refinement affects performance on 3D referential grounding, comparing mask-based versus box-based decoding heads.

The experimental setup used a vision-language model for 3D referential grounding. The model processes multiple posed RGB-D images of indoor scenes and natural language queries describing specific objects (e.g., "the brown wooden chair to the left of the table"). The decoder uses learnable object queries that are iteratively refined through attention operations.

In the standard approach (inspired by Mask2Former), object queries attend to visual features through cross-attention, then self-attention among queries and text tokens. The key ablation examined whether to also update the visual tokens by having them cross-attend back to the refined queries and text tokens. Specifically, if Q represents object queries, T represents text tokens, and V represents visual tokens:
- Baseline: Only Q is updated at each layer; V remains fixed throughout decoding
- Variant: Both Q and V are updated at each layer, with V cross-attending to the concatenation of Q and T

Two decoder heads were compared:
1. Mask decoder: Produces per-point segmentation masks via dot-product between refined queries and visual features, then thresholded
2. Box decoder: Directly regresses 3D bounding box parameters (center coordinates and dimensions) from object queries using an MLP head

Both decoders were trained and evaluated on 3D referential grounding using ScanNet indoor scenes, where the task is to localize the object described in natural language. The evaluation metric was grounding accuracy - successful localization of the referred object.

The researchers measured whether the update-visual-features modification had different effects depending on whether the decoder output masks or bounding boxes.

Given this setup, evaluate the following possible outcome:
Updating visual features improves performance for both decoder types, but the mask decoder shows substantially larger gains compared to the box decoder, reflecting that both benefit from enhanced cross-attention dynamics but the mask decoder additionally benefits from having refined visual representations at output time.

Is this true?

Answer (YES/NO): NO